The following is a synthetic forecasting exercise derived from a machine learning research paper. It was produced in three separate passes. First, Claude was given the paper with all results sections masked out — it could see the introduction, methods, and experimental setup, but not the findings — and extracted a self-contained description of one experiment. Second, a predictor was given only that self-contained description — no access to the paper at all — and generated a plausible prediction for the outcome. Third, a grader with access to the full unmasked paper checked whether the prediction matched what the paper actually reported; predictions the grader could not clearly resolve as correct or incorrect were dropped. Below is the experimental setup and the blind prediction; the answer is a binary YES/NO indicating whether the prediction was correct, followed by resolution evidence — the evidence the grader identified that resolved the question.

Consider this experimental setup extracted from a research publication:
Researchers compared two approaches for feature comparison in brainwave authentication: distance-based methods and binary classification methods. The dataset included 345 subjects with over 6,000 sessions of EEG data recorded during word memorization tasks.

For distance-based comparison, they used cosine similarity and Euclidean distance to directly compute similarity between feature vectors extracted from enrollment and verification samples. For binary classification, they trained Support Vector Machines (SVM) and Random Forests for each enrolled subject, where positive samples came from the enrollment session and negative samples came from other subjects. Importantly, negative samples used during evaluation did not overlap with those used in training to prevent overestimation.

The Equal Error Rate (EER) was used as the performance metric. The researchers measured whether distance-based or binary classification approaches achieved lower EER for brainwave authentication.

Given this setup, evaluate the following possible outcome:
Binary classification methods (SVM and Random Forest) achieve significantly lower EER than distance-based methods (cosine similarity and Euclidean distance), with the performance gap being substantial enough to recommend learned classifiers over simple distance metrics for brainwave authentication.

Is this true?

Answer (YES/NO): NO